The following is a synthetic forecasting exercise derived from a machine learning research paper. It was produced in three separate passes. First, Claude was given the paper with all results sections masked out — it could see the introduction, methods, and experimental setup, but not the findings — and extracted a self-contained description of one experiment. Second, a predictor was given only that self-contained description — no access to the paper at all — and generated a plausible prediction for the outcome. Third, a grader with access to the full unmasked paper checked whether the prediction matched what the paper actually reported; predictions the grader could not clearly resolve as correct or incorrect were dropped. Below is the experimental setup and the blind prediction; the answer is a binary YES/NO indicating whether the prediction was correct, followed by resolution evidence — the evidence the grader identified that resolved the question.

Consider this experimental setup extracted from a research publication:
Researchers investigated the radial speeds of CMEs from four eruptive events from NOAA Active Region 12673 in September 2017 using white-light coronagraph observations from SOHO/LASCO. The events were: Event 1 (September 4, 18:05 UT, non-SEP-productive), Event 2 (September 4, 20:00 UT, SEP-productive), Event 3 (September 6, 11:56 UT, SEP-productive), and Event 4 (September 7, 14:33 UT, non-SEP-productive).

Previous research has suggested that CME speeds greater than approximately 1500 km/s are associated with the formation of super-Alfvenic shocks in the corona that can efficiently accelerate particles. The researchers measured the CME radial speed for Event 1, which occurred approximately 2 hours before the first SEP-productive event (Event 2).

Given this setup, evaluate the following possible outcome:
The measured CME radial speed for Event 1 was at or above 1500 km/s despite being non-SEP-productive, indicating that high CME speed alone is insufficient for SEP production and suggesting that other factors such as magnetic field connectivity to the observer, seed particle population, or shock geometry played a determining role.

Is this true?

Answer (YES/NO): NO